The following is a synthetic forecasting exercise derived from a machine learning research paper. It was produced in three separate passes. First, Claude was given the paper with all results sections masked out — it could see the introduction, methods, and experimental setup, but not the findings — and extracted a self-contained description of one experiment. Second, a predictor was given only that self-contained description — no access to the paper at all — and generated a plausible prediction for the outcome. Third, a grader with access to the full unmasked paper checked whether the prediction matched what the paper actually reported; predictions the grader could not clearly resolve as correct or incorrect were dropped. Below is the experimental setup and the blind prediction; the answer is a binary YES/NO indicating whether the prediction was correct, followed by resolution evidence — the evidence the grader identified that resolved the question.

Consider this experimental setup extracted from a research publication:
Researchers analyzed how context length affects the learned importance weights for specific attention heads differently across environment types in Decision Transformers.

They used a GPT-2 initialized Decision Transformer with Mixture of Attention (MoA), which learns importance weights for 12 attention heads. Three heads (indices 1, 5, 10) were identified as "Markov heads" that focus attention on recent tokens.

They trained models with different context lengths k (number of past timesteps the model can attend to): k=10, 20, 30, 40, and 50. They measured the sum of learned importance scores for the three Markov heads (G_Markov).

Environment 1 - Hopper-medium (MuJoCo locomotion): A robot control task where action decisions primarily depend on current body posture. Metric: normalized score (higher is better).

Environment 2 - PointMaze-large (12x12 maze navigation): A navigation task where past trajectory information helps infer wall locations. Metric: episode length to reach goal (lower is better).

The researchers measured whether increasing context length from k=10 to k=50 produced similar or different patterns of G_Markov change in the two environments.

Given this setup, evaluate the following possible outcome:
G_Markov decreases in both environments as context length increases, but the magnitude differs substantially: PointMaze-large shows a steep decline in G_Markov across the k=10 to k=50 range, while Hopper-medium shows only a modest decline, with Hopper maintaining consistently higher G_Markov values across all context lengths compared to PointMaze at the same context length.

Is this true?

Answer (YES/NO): YES